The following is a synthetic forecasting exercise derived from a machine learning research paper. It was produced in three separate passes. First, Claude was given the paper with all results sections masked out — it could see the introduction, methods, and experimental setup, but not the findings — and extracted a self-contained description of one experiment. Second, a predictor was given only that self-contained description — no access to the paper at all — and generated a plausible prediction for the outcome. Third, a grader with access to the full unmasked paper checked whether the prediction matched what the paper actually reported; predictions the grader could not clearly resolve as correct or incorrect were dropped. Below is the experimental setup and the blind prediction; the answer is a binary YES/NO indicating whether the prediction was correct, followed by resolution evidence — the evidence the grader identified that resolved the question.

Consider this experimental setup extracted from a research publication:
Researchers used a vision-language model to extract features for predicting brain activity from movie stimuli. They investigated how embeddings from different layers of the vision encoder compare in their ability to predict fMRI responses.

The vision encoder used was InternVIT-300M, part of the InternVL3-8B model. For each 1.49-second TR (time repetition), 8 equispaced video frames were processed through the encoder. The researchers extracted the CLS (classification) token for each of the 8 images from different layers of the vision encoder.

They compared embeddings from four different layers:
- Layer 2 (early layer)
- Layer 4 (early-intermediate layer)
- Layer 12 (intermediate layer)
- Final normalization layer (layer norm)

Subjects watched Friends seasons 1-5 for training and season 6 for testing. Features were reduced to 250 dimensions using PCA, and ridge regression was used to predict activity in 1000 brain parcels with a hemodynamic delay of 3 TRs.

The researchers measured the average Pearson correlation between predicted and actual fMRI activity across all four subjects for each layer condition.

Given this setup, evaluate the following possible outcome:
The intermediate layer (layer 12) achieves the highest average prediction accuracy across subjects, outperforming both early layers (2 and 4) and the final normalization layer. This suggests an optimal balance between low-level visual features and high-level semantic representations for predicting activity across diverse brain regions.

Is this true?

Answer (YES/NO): NO